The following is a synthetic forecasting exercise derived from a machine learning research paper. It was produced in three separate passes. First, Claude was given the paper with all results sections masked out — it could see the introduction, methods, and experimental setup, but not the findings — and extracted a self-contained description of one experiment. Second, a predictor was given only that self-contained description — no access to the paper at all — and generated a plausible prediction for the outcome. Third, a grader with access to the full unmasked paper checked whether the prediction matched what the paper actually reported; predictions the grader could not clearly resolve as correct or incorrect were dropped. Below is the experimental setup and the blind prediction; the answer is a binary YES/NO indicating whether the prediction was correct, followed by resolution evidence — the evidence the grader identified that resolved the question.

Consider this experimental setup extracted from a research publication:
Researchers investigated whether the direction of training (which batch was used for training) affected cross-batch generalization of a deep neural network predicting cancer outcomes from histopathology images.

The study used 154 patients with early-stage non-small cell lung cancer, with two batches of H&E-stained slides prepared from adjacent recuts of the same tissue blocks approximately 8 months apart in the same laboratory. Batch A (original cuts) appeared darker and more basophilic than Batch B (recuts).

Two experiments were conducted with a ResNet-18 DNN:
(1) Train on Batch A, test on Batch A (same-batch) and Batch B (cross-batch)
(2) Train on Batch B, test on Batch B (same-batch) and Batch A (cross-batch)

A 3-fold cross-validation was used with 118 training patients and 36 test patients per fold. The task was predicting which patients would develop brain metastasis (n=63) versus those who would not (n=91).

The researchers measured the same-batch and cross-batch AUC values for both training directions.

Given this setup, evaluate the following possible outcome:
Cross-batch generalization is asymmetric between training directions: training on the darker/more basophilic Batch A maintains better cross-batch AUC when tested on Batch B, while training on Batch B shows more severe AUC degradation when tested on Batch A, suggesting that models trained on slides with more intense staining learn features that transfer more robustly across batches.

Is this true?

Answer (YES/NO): NO